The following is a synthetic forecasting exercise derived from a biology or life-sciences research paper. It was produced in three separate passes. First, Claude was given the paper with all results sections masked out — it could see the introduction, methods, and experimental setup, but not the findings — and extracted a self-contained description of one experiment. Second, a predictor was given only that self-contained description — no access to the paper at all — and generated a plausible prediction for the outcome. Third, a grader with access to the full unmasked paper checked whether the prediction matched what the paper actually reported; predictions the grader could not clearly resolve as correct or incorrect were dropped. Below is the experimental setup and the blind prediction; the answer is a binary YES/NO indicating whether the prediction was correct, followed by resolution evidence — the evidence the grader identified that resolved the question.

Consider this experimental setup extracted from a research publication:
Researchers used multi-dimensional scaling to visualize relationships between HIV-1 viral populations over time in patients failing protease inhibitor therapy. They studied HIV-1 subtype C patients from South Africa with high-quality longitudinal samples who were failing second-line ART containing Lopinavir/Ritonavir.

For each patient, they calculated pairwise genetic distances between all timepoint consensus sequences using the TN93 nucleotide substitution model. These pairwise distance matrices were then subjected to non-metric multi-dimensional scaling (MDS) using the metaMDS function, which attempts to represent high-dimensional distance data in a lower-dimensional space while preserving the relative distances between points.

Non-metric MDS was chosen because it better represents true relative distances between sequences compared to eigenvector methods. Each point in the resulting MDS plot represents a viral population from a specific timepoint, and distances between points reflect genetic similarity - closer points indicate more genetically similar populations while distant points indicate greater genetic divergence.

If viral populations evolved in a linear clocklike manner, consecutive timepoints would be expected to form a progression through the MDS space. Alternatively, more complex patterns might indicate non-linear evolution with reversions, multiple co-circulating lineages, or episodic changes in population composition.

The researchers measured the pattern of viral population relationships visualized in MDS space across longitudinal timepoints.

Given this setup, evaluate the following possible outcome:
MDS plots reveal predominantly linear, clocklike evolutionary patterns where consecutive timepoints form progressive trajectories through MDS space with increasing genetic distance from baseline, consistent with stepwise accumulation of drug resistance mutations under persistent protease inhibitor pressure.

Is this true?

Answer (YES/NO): NO